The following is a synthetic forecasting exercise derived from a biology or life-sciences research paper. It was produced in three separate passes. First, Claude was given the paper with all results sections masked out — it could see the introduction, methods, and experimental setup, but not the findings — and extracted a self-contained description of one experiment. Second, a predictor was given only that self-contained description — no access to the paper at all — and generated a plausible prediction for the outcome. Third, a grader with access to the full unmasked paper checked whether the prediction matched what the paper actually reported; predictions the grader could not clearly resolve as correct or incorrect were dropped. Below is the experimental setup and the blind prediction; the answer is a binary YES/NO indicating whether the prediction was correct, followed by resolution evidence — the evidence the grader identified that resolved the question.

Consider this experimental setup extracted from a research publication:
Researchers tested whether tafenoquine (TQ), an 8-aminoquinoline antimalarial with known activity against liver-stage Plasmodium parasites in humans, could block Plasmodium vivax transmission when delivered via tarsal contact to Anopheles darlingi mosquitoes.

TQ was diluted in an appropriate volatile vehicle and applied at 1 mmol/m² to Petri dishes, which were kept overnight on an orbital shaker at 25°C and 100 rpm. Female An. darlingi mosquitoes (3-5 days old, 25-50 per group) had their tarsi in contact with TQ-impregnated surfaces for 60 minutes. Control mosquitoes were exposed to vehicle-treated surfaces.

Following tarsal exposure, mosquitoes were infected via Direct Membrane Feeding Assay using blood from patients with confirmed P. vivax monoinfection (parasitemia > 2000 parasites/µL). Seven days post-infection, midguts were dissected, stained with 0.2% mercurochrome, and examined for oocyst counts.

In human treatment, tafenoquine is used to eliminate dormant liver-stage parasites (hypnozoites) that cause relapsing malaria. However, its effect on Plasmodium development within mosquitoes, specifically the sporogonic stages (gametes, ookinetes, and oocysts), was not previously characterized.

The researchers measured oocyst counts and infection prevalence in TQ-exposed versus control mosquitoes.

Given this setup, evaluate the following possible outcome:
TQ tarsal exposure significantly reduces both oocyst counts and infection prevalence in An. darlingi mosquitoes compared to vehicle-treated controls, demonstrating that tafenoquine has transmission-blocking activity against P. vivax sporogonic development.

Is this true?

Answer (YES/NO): NO